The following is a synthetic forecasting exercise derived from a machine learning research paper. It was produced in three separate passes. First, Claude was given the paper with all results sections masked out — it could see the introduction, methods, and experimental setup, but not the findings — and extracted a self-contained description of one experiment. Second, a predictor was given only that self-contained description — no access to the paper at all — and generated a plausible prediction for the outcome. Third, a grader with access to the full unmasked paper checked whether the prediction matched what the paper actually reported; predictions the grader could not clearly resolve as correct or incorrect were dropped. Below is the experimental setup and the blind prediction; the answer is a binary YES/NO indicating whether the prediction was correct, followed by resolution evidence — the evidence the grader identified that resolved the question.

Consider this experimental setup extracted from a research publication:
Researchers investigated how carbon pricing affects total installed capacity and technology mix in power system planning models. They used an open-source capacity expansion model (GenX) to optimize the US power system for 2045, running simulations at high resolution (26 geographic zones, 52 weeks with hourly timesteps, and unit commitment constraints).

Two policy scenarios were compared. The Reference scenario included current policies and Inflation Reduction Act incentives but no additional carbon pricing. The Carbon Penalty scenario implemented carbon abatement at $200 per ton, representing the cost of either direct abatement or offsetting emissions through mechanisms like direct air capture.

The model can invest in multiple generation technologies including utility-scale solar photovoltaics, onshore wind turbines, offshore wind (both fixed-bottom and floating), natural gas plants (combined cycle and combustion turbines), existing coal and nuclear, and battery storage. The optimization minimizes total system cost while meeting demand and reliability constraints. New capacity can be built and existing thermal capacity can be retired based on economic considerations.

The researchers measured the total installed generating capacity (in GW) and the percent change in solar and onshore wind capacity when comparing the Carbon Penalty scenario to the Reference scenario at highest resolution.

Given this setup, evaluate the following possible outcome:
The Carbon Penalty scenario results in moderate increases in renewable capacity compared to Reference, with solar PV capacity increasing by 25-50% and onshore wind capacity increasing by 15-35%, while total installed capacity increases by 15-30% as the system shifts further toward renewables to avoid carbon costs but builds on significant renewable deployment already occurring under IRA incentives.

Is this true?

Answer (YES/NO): NO